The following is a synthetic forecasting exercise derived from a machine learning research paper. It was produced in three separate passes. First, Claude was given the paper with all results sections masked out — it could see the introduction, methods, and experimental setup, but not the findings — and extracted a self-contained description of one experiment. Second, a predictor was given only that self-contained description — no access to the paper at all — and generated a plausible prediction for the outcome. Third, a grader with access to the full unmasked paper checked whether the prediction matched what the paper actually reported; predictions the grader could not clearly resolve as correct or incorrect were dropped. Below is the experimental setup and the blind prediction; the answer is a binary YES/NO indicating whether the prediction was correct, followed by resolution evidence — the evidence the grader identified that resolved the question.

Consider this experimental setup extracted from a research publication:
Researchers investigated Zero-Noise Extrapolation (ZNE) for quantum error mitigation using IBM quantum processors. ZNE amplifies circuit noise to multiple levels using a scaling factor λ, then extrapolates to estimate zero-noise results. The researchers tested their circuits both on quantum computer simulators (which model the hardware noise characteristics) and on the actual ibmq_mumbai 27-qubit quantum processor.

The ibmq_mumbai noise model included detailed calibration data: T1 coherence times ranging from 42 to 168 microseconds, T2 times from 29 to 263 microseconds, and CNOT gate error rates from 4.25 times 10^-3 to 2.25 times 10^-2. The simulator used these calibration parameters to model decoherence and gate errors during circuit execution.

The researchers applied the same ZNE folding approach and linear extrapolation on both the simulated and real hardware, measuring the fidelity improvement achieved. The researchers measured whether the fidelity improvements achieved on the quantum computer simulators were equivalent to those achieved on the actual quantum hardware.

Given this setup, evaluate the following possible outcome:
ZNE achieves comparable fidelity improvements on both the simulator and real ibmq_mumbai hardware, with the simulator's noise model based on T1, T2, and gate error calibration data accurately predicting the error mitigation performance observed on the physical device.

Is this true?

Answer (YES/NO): NO